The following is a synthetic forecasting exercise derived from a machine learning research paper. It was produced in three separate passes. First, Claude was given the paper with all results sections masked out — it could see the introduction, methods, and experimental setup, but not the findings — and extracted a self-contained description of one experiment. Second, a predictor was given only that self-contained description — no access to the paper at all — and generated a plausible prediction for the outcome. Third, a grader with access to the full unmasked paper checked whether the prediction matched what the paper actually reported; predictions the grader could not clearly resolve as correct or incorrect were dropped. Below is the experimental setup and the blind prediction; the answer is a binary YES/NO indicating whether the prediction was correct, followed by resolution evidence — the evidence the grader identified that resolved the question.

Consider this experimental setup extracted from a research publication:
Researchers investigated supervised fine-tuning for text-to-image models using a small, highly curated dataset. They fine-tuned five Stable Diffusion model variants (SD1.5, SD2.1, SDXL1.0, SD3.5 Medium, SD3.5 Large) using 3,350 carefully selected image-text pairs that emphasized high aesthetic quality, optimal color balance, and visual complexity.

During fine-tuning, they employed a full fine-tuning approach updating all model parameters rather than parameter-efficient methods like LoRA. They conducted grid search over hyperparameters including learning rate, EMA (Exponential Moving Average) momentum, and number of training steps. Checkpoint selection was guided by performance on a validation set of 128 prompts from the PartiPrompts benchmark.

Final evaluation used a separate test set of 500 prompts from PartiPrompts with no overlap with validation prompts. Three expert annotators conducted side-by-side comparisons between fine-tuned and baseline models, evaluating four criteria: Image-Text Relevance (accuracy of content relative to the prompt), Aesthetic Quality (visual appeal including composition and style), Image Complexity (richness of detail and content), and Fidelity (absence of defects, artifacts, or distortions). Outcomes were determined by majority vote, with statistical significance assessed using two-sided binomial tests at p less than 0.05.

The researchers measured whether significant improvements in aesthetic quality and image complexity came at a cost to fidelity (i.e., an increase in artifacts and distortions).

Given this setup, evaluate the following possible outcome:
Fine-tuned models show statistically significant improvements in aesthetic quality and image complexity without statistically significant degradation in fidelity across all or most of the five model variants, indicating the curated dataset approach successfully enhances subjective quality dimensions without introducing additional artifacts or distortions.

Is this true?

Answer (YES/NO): NO